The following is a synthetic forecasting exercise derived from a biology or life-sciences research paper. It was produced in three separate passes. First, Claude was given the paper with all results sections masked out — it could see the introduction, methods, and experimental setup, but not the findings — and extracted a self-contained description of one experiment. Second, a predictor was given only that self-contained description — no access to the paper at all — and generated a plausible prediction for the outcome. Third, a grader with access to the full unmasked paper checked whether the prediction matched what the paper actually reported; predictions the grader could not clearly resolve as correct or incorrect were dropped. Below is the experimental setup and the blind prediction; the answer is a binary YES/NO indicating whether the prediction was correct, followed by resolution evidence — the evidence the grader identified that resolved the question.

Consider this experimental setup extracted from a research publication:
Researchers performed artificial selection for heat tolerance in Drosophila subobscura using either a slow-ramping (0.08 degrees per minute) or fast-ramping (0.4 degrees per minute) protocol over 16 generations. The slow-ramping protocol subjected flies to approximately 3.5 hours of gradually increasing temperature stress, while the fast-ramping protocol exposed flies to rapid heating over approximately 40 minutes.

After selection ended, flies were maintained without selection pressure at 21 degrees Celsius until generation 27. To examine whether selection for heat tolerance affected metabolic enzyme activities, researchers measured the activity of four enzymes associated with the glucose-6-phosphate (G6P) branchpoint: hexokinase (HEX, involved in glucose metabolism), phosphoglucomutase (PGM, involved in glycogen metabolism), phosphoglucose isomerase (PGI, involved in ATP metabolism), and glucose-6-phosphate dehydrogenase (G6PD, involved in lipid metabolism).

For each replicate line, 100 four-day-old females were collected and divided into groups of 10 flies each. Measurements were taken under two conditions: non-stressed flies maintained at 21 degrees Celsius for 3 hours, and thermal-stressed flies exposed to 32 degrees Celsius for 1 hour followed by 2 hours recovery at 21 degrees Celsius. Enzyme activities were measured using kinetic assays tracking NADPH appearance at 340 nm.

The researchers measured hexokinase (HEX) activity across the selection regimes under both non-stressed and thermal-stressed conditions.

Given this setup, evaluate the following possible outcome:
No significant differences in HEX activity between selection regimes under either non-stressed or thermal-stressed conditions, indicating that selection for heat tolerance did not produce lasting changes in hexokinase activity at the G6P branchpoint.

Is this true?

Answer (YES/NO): NO